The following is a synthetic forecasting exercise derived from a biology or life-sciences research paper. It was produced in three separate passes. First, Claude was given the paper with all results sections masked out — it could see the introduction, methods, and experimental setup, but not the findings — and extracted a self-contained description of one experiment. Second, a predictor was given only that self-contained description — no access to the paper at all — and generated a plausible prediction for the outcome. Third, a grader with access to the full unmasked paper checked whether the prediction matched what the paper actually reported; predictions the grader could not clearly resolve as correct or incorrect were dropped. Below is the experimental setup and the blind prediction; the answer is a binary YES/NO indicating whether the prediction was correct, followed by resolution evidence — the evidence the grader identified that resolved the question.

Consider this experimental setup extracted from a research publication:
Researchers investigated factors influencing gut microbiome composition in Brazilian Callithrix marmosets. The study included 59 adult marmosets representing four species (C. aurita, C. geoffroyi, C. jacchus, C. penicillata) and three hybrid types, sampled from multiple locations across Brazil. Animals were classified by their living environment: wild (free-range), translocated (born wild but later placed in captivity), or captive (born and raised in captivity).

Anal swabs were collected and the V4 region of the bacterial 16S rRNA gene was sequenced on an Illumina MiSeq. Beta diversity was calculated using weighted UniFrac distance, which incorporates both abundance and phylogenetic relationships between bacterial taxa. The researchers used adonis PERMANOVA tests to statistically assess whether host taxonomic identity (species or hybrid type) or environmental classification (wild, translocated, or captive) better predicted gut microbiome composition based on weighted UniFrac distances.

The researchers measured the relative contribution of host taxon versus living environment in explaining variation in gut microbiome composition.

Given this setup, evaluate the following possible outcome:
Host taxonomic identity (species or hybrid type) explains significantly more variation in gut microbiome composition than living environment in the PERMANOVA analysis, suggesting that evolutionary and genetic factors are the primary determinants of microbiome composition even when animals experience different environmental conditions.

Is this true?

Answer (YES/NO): NO